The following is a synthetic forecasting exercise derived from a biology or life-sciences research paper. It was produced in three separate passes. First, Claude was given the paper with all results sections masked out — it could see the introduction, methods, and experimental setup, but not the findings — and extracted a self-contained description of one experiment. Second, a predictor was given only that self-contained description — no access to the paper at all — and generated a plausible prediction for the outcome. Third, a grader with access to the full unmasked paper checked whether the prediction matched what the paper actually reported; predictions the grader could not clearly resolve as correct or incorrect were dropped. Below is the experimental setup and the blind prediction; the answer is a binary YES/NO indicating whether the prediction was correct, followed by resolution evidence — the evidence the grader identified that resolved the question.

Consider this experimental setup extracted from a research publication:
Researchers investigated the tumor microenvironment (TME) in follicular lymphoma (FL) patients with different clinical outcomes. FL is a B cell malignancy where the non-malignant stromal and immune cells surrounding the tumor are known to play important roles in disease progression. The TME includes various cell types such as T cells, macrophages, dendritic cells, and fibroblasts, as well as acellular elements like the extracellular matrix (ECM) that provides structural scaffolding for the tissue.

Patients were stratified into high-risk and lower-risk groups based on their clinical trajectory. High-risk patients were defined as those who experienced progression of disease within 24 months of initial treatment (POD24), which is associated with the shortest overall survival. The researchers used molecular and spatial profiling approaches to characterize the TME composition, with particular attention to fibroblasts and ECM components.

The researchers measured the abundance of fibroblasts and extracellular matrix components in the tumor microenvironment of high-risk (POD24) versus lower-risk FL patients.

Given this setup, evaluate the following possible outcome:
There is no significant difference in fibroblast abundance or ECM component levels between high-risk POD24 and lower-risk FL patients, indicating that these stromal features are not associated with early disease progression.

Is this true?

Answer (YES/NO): NO